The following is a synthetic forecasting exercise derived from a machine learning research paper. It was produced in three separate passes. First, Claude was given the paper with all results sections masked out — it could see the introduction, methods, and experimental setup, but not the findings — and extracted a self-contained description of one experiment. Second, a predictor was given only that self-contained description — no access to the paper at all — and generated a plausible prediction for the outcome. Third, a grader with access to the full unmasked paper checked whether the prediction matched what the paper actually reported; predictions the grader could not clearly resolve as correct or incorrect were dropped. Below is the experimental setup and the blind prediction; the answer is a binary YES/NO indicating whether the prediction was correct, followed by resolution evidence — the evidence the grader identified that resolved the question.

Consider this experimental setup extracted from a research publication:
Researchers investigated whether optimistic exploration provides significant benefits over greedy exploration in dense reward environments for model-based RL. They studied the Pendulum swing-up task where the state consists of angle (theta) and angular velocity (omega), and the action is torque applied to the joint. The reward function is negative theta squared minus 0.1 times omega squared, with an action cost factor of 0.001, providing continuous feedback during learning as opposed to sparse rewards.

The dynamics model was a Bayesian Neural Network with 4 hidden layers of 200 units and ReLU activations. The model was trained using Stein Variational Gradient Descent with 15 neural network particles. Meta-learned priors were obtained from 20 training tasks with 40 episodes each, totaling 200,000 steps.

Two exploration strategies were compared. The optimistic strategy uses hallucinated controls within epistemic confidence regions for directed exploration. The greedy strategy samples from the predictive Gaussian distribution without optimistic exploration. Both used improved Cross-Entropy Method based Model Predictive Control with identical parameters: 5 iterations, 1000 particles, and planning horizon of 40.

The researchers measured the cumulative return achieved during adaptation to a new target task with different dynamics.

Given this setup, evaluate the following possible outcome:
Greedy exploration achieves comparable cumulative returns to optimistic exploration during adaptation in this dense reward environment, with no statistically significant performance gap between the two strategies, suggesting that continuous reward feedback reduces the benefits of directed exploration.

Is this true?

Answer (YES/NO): NO